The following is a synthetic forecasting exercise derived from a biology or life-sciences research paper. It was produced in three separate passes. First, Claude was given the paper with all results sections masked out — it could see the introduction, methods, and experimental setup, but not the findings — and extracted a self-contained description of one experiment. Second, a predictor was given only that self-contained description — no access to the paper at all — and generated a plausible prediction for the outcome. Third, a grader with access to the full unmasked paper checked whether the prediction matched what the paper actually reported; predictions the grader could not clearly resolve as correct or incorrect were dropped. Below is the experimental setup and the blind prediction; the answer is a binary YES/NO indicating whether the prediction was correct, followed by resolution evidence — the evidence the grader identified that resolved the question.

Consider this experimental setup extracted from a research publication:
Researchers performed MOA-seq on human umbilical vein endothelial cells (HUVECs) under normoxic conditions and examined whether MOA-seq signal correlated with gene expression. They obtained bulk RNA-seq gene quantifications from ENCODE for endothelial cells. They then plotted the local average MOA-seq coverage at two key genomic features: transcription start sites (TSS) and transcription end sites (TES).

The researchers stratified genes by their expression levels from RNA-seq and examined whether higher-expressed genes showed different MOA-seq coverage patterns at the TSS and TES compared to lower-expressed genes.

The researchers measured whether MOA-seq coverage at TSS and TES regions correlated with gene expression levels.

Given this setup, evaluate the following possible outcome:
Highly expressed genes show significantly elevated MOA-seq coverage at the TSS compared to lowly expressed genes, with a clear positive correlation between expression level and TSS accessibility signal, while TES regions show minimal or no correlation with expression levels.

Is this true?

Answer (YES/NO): NO